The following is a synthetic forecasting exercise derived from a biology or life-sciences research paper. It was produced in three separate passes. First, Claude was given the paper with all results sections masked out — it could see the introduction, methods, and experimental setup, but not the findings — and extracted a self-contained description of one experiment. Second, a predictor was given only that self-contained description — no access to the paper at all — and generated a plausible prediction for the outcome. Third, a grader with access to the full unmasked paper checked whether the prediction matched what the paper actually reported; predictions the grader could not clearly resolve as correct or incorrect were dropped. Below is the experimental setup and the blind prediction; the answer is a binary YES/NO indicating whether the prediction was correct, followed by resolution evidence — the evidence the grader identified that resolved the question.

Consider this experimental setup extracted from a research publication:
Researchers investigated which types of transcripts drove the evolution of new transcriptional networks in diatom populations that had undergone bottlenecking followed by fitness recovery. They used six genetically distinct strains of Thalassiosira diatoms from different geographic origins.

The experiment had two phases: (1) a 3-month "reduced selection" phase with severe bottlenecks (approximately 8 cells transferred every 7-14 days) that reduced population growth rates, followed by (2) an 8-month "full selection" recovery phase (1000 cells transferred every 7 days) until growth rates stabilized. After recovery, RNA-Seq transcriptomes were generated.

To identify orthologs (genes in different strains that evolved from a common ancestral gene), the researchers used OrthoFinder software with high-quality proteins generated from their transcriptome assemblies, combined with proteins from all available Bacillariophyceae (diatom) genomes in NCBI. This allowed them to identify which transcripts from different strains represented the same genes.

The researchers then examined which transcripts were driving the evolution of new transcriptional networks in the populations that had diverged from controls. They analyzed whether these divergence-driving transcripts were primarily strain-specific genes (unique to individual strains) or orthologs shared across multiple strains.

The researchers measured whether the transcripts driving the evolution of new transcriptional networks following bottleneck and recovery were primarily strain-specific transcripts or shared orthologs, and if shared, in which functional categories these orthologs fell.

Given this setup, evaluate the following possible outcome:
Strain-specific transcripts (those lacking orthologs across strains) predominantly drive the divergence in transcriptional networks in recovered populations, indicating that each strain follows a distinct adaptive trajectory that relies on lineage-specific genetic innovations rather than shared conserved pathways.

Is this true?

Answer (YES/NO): NO